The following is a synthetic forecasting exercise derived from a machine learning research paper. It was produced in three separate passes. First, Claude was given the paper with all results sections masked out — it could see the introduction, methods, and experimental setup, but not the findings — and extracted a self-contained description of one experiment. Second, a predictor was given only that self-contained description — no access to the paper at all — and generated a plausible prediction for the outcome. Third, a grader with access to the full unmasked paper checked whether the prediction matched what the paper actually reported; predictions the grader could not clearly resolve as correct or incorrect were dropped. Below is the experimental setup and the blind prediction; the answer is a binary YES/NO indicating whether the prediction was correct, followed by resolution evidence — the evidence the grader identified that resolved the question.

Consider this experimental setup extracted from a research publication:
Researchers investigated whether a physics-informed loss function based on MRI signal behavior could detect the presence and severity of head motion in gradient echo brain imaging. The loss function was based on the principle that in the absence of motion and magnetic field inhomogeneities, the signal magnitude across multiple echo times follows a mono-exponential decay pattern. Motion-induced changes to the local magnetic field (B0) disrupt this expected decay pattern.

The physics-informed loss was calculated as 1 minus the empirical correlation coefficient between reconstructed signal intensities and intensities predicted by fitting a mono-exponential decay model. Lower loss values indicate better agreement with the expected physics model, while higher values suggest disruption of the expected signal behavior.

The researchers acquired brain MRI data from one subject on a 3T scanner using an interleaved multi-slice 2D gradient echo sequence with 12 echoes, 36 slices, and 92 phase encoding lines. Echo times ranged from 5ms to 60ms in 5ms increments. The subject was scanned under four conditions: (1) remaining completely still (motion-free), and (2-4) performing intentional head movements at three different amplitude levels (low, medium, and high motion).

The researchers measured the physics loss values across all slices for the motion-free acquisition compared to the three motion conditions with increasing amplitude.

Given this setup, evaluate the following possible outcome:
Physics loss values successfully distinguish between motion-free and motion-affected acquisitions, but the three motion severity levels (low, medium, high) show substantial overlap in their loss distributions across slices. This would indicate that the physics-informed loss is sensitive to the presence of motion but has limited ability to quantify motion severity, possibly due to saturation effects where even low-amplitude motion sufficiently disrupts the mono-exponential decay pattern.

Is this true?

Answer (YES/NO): NO